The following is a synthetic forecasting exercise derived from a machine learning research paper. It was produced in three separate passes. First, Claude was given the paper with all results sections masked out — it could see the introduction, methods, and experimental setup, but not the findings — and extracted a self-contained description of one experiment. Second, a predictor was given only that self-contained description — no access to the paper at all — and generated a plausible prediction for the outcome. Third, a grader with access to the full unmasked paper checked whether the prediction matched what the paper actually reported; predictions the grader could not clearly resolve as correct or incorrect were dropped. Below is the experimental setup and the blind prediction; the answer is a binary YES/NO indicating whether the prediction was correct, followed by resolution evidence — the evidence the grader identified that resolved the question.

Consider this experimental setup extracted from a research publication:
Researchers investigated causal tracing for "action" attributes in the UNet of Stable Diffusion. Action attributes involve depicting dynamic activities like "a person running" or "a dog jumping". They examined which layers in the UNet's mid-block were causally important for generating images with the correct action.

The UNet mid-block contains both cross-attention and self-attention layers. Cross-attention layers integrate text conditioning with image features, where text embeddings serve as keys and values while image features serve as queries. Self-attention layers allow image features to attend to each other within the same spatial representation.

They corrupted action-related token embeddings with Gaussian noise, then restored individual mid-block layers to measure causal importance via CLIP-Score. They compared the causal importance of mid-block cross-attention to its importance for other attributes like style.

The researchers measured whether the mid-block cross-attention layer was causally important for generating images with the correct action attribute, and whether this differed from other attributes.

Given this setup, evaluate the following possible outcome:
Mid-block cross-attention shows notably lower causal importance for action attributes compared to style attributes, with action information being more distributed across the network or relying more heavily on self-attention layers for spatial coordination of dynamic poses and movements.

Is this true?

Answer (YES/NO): NO